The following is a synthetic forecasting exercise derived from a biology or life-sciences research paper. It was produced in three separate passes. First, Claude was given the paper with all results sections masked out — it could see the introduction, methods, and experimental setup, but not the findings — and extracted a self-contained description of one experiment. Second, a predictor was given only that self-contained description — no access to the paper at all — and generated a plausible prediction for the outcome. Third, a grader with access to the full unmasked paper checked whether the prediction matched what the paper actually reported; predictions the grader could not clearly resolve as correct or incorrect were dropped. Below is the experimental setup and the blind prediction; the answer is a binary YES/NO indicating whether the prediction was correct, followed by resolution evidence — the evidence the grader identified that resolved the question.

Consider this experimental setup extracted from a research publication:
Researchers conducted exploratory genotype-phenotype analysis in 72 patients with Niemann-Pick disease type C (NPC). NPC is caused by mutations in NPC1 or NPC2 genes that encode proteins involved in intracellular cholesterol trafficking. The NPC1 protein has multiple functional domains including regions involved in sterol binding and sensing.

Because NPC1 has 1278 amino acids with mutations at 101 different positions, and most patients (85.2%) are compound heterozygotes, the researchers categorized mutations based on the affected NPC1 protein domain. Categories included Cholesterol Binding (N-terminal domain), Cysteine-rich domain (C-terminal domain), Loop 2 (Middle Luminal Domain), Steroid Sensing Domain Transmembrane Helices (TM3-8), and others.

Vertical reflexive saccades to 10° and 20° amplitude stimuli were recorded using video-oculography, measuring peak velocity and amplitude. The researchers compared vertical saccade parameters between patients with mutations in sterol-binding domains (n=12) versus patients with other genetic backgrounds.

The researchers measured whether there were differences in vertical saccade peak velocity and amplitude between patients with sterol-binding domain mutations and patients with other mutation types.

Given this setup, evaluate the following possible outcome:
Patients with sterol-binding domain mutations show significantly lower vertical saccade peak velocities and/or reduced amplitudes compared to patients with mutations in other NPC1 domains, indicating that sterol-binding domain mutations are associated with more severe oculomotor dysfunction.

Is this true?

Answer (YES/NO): NO